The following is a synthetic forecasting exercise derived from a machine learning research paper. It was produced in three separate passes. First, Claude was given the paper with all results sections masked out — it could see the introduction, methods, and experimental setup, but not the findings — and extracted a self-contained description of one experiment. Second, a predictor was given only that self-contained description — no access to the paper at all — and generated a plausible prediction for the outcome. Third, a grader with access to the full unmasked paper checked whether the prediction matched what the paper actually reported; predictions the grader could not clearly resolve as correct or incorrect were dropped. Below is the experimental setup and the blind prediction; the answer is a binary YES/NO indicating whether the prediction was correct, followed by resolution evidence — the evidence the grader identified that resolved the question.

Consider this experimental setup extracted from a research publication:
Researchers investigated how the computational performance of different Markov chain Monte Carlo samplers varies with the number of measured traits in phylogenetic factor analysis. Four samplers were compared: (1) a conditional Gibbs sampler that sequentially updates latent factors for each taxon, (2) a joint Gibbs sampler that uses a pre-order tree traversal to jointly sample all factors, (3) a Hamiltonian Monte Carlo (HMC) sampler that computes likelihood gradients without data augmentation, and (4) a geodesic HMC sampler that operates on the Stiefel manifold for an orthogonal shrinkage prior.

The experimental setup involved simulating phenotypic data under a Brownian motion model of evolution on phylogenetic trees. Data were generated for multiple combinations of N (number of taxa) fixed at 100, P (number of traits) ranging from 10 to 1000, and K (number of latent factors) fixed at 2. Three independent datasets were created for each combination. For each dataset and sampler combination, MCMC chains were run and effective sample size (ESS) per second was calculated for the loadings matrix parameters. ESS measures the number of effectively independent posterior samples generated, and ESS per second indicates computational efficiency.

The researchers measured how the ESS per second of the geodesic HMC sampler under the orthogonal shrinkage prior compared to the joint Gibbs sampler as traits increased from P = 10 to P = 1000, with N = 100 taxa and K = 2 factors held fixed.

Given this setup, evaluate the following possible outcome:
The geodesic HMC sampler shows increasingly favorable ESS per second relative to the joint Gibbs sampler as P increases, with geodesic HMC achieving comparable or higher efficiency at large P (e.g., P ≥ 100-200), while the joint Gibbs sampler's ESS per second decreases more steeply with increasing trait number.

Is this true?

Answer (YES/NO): NO